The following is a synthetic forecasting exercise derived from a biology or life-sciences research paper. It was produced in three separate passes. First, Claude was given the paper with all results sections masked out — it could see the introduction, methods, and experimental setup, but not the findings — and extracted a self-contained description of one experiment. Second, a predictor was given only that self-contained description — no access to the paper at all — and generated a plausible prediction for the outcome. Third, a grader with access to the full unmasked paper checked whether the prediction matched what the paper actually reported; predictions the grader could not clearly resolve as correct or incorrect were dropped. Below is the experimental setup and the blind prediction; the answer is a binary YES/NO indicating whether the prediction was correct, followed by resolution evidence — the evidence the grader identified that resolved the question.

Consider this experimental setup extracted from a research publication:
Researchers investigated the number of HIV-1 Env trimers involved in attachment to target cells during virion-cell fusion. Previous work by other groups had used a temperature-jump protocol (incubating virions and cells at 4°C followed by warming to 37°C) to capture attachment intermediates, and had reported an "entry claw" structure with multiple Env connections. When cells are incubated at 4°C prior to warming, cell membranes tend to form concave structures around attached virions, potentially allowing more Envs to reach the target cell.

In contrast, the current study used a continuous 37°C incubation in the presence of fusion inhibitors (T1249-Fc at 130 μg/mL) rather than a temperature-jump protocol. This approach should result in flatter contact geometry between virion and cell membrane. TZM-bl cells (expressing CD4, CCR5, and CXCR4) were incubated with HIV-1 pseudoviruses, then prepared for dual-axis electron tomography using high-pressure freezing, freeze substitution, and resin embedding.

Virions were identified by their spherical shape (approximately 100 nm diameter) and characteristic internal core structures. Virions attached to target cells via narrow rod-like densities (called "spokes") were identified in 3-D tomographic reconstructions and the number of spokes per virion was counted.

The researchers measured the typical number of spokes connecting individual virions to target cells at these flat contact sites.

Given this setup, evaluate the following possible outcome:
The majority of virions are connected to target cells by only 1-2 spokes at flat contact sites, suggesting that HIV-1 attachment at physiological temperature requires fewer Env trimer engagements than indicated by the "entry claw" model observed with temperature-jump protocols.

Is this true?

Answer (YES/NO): NO